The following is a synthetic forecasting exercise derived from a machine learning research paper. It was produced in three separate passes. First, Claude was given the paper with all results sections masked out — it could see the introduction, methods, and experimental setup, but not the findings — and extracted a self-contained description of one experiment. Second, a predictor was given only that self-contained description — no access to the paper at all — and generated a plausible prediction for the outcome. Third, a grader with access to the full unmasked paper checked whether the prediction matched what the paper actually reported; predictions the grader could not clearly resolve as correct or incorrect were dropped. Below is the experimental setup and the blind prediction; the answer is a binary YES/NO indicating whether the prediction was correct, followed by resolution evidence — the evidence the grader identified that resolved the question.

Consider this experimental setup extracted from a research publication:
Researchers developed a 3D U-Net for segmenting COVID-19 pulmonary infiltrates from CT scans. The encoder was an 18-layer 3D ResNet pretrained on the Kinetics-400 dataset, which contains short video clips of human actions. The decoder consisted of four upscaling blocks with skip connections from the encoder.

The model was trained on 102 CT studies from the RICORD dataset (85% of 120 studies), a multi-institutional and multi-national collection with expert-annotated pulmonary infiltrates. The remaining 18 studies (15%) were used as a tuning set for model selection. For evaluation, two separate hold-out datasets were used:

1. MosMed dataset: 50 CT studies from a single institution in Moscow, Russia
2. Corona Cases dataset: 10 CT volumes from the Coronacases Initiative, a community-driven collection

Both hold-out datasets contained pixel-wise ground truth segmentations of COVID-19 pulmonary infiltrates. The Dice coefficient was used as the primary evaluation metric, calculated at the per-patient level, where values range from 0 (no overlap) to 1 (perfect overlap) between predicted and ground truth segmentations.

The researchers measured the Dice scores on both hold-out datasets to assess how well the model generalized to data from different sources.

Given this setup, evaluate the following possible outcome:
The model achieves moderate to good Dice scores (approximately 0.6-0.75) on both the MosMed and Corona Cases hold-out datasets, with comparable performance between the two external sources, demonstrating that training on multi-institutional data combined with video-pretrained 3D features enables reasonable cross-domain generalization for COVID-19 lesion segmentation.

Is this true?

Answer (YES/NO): NO